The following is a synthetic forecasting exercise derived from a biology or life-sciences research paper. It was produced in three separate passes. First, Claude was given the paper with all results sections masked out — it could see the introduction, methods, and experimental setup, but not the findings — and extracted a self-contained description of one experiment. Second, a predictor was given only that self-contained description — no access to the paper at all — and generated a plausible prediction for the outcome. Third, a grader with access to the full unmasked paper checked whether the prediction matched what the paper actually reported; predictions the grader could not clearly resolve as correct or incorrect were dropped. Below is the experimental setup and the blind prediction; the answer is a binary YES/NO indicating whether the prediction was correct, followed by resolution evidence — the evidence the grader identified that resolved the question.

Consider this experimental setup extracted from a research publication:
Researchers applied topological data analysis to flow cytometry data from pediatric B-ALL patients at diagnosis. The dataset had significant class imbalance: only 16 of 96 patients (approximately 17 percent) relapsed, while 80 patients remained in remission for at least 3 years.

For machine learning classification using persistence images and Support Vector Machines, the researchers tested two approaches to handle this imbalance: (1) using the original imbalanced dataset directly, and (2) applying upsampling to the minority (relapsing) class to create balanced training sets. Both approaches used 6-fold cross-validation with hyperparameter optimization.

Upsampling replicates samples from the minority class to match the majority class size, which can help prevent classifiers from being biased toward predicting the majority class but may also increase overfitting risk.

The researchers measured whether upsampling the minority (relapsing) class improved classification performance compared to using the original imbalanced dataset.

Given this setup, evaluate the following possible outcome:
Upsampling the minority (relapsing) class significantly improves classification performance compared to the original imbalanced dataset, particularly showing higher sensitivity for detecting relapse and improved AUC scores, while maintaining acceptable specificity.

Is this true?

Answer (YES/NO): NO